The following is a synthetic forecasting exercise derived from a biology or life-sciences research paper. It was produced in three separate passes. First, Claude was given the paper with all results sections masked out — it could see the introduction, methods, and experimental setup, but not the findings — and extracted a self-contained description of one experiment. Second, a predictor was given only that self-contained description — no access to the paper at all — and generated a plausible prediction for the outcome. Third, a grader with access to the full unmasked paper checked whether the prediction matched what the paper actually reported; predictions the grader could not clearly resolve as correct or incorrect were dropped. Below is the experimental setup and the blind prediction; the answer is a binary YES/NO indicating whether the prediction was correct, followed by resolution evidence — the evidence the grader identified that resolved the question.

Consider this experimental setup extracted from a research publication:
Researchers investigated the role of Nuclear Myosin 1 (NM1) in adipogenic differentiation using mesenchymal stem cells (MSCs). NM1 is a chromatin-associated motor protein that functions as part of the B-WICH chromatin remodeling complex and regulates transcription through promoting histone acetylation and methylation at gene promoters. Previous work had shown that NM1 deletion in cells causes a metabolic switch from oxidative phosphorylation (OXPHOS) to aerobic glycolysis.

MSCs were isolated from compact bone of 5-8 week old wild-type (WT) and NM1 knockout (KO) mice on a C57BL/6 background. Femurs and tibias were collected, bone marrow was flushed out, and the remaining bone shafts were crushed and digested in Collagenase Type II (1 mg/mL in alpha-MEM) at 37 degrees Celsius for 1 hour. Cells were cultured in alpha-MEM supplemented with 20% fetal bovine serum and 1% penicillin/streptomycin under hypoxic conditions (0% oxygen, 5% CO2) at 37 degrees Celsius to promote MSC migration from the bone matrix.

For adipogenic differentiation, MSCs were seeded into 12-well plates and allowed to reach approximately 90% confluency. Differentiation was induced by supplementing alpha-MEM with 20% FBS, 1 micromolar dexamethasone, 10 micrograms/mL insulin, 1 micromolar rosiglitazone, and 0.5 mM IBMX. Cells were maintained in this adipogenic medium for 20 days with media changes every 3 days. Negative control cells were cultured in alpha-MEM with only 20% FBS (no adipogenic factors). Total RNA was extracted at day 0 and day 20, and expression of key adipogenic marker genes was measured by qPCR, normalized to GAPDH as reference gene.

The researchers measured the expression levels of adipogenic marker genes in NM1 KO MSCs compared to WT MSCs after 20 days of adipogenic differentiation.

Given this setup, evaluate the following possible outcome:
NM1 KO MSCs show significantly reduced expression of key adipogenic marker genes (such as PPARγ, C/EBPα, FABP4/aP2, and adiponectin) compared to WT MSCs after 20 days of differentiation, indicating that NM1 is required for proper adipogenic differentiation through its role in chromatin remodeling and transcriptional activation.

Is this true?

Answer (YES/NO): YES